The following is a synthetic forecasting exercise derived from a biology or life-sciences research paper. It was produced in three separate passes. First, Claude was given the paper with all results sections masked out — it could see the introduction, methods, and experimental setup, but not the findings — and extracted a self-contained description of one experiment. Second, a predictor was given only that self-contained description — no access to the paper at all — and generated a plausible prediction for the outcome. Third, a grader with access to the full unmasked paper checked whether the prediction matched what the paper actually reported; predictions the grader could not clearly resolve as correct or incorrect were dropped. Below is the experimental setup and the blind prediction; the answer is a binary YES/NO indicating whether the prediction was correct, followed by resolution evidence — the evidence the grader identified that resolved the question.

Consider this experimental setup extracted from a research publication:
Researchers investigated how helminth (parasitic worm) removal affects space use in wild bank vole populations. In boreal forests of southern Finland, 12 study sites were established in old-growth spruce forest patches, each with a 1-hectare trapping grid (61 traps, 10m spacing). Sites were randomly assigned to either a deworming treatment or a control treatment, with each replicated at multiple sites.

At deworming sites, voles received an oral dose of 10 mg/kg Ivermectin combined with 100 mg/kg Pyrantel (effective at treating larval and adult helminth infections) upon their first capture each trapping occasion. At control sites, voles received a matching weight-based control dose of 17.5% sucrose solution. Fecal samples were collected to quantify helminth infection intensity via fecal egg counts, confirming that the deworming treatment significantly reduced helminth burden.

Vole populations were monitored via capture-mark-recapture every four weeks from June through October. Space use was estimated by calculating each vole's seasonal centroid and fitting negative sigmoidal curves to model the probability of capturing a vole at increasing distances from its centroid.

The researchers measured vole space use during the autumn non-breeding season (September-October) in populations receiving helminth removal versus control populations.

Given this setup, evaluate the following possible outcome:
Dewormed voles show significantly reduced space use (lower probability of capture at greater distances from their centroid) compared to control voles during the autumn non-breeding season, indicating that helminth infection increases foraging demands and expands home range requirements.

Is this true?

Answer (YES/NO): NO